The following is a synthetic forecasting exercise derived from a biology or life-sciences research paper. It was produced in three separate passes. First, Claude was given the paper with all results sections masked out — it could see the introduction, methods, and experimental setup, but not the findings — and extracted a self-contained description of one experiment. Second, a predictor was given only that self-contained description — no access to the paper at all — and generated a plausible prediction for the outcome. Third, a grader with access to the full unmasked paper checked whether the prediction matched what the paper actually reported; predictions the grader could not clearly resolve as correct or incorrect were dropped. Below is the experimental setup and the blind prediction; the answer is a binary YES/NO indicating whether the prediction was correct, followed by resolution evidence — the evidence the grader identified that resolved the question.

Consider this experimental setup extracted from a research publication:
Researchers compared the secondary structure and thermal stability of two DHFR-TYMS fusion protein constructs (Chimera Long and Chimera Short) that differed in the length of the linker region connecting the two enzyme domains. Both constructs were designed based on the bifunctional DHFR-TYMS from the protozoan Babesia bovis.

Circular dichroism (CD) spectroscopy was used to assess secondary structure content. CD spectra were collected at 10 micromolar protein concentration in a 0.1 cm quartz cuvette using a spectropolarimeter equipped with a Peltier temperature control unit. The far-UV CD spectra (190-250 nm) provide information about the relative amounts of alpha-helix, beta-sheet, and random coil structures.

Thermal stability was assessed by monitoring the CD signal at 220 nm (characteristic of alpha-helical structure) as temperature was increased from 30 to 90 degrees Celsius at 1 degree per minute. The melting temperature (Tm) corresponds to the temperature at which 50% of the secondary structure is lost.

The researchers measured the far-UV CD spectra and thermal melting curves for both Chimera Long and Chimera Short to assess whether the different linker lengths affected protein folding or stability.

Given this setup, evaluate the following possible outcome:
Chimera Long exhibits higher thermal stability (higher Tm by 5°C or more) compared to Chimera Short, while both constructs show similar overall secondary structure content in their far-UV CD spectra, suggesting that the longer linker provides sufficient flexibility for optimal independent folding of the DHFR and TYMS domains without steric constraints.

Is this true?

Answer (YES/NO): NO